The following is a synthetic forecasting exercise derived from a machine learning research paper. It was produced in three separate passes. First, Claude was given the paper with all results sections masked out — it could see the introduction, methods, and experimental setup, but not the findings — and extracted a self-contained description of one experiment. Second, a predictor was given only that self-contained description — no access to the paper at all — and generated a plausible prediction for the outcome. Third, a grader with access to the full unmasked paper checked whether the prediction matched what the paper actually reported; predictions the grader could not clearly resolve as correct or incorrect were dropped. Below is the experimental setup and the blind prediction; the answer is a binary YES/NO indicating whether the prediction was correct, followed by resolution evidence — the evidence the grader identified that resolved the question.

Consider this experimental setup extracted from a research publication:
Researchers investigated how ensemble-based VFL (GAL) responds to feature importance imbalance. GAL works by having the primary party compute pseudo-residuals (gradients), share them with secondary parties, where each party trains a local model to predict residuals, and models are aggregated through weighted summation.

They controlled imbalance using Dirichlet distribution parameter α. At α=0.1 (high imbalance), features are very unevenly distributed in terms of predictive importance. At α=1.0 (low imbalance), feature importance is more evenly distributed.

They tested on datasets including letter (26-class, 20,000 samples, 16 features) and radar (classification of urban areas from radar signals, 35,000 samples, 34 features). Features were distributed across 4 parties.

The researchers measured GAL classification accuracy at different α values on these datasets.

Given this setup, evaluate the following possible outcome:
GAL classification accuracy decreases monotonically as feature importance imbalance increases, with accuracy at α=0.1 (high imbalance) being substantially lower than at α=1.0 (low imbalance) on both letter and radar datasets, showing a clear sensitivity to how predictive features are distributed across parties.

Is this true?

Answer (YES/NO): NO